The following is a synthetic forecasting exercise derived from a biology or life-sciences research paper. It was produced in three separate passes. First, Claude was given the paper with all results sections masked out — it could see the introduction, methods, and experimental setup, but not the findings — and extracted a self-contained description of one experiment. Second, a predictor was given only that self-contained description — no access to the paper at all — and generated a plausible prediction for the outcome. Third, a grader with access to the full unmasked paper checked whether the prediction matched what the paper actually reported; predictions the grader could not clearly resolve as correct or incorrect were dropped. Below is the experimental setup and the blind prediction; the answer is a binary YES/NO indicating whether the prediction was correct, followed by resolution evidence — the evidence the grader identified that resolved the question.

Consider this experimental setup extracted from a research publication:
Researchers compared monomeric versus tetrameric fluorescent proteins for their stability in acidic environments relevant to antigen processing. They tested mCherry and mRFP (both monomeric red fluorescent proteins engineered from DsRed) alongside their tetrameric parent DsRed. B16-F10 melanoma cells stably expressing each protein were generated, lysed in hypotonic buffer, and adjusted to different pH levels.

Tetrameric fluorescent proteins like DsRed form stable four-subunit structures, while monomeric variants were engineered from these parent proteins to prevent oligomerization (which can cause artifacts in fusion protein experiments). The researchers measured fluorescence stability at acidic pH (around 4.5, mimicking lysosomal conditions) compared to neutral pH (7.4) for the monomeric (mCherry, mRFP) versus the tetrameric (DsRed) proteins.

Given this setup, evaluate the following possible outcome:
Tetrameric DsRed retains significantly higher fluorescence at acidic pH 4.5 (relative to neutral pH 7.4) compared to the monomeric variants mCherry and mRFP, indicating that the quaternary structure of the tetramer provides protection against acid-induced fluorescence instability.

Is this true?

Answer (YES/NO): NO